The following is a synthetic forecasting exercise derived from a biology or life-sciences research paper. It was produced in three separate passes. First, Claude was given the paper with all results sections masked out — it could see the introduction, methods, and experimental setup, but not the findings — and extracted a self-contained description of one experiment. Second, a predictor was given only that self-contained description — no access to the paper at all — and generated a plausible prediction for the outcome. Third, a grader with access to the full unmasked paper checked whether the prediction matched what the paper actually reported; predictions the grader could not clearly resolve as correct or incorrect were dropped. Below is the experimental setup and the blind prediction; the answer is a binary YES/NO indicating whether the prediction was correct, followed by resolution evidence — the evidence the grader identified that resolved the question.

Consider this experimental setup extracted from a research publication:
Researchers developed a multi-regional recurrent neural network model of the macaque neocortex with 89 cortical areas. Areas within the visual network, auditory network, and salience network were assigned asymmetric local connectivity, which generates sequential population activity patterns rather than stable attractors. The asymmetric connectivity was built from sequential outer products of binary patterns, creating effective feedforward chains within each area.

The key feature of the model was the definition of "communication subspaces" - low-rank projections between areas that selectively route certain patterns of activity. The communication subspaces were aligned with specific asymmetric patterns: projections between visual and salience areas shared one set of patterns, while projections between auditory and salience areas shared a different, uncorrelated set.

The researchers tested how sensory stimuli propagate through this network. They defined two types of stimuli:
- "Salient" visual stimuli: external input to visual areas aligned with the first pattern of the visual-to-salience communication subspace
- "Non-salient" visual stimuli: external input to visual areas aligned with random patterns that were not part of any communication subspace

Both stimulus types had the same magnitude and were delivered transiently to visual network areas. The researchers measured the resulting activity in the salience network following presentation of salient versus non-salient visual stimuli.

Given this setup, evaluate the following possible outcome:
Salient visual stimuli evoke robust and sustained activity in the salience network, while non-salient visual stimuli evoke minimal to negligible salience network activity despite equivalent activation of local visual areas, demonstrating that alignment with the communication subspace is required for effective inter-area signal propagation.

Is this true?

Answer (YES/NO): NO